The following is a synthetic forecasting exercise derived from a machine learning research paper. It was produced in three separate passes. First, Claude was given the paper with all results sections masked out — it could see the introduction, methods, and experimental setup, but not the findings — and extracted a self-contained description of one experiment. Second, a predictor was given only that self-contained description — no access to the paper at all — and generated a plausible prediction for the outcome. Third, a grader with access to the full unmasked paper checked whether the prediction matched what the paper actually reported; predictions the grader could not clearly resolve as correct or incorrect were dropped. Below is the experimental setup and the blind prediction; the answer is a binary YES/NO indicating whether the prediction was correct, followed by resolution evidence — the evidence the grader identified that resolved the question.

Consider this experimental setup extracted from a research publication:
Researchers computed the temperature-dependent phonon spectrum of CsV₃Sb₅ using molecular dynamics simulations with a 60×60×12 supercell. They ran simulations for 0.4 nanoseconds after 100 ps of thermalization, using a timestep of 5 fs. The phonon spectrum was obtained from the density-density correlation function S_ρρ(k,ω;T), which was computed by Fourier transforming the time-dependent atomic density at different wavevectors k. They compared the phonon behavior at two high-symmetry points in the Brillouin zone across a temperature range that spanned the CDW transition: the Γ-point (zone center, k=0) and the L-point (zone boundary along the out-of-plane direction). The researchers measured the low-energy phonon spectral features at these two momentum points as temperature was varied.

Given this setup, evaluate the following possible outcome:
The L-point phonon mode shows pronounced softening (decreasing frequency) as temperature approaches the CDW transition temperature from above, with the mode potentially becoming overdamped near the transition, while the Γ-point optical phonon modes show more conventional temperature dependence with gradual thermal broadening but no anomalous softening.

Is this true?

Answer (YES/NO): NO